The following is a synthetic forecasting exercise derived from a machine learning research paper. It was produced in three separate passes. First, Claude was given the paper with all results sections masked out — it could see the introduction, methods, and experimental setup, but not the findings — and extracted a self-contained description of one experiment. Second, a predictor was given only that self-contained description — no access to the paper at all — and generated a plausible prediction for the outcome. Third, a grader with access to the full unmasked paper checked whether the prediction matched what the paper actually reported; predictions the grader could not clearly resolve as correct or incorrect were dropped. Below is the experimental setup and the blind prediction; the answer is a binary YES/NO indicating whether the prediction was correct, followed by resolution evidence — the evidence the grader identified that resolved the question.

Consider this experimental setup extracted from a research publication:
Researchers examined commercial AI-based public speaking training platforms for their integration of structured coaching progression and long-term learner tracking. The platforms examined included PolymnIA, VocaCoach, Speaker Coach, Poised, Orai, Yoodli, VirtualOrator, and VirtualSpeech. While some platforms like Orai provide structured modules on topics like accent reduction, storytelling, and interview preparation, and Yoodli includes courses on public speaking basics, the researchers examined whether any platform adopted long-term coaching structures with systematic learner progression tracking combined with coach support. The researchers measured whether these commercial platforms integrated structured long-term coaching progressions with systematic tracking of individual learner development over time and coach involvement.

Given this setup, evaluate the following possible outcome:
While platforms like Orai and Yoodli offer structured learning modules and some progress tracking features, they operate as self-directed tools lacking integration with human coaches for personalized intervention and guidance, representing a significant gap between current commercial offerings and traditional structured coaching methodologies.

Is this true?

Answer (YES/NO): NO